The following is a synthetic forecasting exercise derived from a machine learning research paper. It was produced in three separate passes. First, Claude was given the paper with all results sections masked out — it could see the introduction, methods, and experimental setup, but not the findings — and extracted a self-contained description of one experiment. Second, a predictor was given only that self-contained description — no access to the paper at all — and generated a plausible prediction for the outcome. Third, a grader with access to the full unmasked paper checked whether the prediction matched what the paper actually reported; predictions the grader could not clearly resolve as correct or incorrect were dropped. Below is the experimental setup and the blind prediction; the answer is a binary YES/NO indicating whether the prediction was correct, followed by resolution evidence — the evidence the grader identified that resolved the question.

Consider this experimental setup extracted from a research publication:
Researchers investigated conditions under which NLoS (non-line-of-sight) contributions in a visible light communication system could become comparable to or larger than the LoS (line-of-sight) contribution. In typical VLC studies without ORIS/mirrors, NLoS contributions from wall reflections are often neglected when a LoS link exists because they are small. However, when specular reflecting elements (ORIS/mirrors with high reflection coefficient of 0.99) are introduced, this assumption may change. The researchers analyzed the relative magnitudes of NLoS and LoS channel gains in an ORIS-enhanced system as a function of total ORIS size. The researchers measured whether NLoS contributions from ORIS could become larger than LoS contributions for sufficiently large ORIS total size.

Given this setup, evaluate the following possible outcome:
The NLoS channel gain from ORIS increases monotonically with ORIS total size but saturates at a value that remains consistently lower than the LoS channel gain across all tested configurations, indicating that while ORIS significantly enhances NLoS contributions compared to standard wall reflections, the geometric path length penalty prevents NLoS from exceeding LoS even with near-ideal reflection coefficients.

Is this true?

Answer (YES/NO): NO